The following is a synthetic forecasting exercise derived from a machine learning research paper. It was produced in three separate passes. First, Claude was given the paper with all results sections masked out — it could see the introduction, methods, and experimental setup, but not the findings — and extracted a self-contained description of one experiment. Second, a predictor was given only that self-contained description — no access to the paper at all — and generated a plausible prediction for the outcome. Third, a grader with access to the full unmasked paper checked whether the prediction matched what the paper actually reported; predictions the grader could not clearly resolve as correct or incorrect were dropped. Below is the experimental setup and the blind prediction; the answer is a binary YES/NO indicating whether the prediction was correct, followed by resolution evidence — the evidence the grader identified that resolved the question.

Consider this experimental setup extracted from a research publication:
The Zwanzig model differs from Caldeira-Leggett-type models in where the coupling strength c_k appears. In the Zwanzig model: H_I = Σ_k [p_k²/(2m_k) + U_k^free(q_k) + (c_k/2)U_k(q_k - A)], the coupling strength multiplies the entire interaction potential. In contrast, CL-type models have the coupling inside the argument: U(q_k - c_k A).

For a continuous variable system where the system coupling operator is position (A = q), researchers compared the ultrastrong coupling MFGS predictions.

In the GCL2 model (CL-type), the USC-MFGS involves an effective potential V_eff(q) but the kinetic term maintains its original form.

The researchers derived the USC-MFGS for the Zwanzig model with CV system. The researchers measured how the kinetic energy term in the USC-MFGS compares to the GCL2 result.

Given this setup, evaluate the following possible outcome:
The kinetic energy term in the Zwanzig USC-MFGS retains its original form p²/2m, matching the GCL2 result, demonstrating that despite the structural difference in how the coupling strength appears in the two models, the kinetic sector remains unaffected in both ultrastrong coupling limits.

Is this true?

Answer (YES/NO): NO